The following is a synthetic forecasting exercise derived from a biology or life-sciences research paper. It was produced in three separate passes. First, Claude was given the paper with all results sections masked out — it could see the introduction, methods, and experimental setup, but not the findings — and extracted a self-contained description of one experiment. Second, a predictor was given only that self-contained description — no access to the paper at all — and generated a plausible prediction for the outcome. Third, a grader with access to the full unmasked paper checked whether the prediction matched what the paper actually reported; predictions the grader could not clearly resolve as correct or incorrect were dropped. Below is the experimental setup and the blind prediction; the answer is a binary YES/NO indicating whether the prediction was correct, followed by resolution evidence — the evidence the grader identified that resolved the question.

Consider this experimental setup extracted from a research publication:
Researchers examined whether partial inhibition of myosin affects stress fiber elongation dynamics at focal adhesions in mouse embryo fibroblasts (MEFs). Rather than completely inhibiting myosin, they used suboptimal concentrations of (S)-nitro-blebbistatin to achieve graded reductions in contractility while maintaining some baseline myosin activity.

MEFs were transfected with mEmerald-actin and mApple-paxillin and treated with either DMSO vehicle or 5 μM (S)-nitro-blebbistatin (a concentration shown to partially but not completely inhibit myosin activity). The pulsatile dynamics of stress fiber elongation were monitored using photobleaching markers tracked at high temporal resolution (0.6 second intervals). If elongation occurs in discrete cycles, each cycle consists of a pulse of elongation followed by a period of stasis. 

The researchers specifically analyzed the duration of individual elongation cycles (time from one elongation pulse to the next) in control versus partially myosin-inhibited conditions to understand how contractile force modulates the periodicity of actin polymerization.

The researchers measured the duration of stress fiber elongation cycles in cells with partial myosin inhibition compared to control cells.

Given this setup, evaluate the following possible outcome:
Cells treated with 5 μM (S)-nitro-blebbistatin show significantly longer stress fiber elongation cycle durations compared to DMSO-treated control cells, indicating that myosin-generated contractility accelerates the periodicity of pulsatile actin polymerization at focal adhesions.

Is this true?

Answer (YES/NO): YES